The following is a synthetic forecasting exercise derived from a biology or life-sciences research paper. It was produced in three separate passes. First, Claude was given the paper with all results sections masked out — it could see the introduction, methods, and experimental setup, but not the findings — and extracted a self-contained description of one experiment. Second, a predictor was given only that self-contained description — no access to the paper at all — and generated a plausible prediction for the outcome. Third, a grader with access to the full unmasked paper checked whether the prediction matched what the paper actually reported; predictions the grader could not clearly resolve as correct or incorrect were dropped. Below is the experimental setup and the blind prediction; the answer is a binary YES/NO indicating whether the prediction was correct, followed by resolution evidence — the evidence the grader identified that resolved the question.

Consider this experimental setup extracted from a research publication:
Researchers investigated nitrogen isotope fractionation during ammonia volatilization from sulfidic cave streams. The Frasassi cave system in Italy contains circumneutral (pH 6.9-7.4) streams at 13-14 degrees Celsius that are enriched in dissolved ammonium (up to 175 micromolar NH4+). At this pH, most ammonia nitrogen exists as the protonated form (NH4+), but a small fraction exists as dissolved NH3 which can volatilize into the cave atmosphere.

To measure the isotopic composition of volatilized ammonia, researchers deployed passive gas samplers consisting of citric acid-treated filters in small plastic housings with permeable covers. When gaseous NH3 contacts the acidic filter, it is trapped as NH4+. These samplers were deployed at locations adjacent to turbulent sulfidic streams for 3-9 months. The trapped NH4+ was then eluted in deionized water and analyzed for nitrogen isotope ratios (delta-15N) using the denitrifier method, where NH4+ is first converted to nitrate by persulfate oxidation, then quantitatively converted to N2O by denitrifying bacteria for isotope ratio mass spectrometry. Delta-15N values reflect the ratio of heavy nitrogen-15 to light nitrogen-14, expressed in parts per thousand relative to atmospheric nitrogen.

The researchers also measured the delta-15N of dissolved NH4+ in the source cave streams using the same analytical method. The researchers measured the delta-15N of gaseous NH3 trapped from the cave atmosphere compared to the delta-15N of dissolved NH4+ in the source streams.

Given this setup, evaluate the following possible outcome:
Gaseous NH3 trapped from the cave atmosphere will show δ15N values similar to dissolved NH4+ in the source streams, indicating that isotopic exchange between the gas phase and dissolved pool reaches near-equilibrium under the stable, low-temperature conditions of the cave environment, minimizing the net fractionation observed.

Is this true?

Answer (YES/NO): NO